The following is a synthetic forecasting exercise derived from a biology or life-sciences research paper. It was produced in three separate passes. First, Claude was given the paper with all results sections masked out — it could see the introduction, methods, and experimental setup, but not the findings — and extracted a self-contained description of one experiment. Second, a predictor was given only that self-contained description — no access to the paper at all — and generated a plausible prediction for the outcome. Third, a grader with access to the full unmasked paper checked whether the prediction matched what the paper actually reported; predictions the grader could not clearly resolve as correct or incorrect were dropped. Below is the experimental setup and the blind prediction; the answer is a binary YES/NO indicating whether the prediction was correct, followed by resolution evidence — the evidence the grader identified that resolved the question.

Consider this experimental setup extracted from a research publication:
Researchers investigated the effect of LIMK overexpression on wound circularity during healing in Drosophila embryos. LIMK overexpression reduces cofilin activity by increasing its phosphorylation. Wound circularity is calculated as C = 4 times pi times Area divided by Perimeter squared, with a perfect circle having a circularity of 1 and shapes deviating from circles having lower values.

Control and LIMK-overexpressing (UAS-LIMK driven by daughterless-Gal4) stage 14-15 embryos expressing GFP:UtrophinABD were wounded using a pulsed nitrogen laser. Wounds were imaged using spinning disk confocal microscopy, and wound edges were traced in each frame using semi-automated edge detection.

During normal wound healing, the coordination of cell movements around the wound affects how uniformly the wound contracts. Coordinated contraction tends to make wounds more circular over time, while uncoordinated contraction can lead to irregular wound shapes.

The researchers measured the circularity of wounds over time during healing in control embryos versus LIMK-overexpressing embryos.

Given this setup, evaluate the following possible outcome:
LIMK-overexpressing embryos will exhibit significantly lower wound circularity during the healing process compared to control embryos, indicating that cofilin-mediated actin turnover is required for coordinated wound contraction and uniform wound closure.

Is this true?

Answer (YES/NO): YES